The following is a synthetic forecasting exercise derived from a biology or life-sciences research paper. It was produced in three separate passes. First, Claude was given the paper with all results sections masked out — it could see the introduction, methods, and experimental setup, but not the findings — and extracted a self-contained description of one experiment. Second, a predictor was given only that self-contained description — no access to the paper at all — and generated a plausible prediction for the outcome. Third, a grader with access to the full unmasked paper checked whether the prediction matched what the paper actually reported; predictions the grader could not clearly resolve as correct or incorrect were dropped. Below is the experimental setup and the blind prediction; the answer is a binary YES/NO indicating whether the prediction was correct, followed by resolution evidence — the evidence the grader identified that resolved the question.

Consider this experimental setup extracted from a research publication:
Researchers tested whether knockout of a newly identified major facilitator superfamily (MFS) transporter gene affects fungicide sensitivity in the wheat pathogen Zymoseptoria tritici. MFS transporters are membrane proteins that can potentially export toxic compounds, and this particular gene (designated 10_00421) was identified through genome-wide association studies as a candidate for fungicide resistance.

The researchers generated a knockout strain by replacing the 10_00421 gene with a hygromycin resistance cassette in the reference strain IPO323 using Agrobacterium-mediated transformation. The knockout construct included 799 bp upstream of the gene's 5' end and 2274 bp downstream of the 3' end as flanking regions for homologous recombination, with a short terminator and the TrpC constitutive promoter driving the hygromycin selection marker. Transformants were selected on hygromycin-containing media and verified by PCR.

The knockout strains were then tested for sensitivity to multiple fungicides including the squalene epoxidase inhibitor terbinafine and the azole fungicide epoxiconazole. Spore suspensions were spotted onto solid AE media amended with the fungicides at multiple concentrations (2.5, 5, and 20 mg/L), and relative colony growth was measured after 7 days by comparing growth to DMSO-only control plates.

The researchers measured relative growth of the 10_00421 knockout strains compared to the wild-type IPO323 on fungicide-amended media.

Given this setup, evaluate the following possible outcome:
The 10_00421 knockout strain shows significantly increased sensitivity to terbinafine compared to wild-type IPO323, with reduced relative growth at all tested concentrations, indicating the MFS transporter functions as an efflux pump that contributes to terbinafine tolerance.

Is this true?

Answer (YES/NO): NO